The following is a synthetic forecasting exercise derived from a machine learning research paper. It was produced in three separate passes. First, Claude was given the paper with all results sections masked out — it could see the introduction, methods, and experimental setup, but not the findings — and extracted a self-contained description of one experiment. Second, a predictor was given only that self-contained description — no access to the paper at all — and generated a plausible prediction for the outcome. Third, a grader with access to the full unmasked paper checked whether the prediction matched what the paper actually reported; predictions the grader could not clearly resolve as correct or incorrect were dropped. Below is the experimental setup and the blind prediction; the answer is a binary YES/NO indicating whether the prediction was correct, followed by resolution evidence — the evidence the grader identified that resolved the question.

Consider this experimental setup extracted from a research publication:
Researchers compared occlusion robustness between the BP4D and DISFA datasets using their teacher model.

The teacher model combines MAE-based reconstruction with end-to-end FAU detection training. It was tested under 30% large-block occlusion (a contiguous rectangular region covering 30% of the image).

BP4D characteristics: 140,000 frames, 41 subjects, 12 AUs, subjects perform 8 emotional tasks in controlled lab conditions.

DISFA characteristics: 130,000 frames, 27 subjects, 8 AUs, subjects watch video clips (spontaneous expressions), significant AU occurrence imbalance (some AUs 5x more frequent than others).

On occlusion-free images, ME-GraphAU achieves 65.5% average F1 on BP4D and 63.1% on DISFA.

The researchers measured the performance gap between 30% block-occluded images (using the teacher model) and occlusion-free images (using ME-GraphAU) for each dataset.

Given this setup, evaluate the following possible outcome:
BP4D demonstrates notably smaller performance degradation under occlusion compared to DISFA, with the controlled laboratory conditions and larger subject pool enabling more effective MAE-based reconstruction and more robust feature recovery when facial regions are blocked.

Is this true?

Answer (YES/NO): NO